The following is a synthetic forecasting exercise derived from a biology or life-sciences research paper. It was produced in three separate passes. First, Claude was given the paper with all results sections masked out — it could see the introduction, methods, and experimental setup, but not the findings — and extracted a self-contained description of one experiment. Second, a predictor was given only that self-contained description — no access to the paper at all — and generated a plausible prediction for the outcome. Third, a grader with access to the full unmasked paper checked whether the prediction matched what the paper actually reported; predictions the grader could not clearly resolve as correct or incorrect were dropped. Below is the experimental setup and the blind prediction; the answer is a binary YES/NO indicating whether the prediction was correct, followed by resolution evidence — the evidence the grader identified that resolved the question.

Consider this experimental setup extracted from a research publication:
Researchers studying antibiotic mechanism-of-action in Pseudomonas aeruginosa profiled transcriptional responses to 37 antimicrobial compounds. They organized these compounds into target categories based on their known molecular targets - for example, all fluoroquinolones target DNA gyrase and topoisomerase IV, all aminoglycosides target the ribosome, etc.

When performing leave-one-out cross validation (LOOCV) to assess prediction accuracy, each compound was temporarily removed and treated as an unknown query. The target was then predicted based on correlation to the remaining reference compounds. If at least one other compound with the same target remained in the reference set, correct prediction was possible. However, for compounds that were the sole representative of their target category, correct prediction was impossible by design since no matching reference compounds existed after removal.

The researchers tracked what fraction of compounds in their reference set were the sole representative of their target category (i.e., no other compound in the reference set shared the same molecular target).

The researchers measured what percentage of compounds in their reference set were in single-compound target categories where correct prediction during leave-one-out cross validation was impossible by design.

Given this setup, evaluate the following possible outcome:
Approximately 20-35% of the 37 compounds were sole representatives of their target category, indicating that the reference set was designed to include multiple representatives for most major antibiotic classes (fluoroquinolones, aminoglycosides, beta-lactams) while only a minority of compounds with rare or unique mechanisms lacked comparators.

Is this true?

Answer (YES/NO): YES